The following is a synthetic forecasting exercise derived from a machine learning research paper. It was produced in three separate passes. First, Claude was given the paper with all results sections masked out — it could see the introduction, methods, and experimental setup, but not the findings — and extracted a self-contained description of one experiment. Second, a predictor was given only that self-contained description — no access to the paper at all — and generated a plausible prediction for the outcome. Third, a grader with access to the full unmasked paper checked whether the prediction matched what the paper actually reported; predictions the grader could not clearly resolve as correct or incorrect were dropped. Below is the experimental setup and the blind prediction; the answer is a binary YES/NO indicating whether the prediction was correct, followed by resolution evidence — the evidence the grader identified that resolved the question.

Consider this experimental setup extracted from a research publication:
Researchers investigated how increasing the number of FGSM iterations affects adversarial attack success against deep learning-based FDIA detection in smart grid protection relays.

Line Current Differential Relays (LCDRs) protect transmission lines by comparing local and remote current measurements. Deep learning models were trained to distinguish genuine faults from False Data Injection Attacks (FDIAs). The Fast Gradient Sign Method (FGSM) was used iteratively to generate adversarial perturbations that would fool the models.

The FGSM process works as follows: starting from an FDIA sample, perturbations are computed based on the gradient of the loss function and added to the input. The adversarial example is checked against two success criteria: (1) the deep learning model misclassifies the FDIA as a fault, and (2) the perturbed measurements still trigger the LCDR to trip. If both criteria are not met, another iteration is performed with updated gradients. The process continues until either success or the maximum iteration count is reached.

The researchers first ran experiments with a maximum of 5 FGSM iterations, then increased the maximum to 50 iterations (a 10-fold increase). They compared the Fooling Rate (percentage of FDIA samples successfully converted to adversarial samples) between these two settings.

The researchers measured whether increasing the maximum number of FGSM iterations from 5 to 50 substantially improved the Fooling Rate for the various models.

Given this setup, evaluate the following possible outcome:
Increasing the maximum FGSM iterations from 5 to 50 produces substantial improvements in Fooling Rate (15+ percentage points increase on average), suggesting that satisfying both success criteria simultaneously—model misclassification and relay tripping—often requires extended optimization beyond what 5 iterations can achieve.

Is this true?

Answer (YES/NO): NO